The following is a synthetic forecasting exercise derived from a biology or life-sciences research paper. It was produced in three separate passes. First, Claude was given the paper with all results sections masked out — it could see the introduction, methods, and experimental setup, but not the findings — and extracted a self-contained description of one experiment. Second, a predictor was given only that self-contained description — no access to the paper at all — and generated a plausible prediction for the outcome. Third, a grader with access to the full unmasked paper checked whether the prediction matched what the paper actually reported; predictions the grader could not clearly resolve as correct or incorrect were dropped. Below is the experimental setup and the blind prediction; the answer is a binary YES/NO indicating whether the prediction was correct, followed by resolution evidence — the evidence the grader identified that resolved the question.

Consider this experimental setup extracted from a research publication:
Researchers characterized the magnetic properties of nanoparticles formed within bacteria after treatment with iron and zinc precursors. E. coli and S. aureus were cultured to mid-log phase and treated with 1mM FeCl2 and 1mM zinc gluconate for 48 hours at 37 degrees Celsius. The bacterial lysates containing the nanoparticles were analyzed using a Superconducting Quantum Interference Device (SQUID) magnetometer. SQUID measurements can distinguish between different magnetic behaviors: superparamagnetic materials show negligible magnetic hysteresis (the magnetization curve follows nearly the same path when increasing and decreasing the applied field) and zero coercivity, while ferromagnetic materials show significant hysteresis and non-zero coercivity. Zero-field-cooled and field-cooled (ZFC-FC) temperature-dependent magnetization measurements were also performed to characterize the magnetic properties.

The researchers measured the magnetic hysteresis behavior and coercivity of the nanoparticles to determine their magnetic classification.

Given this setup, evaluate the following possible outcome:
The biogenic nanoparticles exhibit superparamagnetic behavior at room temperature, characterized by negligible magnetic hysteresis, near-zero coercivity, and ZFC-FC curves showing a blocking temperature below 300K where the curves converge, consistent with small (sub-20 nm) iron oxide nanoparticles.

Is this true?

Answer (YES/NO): YES